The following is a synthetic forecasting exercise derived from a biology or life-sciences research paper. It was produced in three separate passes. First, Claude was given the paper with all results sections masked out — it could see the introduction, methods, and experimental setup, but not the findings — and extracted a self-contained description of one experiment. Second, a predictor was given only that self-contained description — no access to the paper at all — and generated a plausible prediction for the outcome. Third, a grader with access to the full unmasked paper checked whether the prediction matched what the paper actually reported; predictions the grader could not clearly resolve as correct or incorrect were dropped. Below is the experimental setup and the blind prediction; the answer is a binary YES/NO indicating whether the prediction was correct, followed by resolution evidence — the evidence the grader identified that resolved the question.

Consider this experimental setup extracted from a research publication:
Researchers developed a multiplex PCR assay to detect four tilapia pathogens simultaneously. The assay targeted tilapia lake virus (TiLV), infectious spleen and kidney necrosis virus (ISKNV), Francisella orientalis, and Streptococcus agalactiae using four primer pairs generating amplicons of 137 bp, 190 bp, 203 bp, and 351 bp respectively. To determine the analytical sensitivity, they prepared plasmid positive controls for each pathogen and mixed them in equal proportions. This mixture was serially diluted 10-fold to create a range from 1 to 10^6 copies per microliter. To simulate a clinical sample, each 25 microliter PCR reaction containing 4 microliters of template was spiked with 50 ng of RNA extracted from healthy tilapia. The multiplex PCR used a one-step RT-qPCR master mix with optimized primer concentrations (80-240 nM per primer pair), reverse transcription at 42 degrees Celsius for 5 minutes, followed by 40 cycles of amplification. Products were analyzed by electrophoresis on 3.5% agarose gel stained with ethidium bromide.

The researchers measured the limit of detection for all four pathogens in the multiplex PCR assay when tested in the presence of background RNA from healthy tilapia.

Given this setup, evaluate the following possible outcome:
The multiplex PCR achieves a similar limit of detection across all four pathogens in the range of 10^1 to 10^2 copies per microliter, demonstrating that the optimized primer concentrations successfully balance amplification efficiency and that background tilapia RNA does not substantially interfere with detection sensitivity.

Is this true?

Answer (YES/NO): NO